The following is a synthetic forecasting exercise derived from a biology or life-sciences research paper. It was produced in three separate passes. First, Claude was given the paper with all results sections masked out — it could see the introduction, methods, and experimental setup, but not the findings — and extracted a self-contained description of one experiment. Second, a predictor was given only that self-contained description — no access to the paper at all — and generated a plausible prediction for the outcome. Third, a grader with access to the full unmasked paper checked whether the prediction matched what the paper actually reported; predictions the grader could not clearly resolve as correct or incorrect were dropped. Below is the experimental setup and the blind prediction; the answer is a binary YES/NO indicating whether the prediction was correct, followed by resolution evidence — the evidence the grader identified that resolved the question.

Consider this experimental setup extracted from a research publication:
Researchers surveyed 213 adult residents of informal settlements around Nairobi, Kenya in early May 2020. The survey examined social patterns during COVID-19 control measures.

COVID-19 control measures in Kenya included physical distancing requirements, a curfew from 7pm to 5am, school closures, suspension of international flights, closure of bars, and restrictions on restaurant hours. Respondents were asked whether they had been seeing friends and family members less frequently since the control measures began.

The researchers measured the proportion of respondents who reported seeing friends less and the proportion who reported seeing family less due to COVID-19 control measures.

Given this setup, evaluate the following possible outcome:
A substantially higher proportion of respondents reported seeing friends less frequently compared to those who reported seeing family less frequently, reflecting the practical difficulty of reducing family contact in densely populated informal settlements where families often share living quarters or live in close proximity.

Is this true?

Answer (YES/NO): YES